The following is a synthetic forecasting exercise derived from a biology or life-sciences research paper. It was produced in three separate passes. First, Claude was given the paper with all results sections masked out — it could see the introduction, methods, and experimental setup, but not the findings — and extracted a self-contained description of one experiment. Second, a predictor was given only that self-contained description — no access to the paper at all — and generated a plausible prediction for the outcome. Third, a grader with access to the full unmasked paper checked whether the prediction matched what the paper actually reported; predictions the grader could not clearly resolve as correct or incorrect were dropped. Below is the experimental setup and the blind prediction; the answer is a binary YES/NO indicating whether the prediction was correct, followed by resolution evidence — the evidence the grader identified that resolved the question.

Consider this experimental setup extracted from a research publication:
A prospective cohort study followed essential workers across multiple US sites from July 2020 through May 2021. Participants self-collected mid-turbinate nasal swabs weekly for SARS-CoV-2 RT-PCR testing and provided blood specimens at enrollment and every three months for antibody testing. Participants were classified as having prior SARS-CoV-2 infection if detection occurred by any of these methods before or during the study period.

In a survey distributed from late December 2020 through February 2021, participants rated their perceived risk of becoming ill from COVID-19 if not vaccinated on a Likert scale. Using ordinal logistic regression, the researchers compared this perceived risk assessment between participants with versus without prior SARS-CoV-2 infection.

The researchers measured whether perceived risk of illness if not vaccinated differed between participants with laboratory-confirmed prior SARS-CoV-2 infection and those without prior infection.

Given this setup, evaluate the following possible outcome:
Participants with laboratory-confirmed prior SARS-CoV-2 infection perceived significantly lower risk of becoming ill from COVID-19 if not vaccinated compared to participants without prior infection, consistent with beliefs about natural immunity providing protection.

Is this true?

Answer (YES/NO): YES